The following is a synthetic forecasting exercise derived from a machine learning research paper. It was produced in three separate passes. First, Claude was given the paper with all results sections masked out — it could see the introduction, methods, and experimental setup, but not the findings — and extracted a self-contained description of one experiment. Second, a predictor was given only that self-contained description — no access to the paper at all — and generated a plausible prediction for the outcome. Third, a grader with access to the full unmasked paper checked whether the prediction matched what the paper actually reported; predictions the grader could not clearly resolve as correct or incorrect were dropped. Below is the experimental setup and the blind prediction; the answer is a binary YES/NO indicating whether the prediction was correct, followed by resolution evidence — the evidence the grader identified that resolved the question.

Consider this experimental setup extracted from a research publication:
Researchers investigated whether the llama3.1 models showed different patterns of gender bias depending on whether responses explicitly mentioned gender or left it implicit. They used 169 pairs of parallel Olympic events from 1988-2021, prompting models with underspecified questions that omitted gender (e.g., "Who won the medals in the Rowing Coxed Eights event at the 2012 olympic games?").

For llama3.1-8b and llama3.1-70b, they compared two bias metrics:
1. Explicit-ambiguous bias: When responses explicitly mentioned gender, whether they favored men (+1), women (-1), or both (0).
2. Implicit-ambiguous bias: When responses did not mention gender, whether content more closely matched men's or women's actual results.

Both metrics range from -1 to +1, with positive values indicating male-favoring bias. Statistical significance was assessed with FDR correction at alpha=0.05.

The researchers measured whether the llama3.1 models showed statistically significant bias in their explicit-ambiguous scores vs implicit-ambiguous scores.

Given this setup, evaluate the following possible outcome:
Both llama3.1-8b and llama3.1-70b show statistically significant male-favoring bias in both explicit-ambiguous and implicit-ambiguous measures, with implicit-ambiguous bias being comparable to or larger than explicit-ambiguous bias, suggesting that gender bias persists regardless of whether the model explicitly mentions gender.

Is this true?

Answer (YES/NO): NO